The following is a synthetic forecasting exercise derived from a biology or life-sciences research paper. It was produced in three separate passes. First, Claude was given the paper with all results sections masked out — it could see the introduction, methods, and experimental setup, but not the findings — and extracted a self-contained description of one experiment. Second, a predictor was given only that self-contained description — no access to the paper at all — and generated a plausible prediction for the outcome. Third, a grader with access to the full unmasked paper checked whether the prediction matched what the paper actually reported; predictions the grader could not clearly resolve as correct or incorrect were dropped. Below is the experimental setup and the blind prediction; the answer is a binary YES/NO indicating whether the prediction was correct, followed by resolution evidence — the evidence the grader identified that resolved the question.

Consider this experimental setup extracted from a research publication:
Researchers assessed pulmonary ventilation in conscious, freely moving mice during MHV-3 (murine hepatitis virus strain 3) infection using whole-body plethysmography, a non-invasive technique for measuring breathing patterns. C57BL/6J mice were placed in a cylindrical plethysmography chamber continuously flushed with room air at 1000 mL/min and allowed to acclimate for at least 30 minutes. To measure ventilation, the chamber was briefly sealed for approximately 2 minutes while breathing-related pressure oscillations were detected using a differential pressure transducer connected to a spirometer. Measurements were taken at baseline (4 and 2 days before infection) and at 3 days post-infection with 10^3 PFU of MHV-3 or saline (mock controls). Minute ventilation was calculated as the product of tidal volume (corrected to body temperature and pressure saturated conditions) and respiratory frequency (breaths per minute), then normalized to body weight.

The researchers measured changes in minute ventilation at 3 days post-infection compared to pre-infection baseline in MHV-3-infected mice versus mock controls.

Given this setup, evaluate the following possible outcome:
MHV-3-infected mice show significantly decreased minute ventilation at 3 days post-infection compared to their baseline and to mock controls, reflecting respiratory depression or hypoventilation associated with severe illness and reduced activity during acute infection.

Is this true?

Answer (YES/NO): NO